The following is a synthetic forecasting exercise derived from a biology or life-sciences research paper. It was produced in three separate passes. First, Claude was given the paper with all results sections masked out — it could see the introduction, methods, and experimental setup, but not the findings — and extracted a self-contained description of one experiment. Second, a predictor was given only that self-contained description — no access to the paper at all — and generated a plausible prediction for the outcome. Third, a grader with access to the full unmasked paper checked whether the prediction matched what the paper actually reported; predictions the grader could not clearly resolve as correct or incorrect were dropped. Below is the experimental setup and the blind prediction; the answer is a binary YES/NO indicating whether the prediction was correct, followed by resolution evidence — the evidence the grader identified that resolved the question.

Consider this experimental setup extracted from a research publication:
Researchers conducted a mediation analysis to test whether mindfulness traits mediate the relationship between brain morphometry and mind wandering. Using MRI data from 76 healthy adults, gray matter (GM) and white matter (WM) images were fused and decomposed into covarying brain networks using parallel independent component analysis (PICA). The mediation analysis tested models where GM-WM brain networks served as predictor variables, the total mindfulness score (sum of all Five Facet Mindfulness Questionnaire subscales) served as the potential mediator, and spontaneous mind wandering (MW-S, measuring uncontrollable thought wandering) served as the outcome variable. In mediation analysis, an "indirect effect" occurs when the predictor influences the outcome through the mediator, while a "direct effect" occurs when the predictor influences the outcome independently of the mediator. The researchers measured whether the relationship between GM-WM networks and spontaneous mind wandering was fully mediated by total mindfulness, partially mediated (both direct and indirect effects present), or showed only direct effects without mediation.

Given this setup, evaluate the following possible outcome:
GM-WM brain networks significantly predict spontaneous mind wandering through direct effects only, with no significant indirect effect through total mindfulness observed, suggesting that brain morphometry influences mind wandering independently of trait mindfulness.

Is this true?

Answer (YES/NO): YES